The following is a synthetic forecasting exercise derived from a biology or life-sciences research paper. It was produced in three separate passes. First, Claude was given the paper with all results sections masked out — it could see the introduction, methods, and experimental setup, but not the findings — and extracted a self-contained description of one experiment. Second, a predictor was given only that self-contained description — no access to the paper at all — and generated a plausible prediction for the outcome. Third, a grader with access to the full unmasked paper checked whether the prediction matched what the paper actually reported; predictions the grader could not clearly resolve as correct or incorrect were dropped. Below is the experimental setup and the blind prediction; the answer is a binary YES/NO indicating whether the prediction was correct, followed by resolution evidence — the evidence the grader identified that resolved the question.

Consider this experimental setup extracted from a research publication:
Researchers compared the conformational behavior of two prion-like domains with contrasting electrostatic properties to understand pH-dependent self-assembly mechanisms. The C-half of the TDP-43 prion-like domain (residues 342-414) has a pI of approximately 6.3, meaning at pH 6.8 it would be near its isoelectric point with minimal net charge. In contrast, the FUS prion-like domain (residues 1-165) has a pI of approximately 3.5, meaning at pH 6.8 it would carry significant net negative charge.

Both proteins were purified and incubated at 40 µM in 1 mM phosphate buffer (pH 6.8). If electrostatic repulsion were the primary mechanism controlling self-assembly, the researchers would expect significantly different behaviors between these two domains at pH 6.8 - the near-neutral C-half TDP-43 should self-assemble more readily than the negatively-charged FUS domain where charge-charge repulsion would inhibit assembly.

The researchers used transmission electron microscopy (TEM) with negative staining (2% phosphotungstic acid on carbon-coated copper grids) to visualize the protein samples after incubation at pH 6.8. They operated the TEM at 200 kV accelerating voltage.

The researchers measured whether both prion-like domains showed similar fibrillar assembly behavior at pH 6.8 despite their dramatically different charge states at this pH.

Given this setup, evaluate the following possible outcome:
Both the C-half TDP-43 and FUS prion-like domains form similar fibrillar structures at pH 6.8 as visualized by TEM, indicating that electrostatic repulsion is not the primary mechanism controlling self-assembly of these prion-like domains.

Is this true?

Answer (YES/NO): NO